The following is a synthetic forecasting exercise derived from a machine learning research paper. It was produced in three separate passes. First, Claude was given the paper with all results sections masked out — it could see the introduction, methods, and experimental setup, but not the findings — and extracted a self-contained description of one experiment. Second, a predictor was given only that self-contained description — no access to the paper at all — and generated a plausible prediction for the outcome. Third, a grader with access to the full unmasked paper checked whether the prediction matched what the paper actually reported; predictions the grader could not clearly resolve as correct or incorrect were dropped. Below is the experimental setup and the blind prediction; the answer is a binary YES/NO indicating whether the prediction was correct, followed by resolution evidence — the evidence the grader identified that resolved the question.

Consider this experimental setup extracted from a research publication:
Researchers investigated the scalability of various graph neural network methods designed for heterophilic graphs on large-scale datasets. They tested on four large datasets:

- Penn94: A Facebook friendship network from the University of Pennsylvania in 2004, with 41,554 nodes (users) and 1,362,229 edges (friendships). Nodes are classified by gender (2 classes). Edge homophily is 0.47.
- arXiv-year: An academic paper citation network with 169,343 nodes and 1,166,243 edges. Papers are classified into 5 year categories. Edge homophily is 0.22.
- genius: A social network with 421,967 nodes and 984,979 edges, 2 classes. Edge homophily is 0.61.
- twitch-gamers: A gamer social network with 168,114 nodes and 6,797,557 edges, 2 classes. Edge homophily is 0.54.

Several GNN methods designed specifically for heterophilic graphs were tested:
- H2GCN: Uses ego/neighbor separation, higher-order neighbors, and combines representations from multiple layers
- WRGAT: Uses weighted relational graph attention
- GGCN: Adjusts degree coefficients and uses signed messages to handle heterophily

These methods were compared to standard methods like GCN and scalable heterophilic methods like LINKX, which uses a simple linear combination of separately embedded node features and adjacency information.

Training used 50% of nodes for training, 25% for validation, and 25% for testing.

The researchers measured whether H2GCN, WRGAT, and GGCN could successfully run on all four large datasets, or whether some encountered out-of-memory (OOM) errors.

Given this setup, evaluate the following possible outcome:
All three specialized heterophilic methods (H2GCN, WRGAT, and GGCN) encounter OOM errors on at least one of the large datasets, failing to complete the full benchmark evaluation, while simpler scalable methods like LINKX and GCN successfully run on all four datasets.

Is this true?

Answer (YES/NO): YES